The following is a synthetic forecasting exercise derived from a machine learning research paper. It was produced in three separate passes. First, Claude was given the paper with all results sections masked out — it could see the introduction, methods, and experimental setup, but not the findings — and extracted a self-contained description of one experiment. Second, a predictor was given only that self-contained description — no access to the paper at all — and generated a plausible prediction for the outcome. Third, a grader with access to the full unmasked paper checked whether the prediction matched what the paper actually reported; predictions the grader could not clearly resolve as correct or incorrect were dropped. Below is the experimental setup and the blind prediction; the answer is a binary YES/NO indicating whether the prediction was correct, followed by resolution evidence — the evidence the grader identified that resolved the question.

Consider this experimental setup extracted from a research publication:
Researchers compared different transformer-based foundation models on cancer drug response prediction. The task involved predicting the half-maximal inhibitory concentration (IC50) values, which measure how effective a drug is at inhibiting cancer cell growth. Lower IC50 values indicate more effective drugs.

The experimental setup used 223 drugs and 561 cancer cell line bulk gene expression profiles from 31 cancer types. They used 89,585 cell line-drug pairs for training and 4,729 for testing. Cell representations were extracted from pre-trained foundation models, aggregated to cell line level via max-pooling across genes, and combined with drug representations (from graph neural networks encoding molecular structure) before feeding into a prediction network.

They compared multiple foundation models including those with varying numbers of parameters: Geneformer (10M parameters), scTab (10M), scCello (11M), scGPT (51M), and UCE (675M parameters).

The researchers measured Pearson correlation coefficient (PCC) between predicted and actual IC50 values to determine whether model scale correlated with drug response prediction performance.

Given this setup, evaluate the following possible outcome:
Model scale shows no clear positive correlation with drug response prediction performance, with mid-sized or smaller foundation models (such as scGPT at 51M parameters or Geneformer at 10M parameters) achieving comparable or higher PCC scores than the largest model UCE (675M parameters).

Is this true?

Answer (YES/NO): NO